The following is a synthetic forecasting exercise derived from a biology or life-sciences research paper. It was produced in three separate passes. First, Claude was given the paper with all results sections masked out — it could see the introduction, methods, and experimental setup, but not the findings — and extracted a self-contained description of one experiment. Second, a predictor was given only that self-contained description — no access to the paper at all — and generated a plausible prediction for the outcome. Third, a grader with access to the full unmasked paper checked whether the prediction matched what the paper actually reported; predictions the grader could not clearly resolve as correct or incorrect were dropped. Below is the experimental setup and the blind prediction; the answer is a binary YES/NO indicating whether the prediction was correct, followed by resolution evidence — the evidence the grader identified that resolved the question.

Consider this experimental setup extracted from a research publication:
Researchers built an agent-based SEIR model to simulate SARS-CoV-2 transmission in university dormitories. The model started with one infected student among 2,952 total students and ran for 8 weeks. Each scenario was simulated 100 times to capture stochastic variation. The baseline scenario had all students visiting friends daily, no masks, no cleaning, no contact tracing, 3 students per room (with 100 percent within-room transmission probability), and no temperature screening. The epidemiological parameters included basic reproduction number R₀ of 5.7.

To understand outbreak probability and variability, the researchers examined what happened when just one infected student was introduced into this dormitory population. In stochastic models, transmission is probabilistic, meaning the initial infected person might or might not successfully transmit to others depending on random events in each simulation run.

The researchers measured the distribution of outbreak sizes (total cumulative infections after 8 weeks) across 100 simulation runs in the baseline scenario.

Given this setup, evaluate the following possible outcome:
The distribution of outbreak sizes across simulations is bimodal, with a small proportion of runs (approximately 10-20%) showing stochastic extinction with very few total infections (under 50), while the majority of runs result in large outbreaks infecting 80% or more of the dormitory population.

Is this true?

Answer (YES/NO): NO